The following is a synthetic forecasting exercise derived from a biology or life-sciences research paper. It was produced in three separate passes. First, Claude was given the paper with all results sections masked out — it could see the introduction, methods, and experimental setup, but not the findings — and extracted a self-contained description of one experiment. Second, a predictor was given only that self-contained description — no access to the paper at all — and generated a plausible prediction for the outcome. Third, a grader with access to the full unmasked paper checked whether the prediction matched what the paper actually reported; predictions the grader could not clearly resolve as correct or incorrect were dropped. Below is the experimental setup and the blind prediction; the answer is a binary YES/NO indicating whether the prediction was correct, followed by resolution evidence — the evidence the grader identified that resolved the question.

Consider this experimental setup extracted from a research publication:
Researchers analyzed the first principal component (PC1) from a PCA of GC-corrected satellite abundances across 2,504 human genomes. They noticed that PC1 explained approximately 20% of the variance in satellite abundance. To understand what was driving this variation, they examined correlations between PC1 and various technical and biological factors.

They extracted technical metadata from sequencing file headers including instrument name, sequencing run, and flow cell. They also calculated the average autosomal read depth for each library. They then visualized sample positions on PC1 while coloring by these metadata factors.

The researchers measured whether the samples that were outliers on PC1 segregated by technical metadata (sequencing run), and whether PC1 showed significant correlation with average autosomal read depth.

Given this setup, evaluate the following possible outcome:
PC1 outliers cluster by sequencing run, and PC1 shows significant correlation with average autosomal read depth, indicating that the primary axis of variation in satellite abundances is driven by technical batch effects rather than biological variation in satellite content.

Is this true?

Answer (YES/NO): YES